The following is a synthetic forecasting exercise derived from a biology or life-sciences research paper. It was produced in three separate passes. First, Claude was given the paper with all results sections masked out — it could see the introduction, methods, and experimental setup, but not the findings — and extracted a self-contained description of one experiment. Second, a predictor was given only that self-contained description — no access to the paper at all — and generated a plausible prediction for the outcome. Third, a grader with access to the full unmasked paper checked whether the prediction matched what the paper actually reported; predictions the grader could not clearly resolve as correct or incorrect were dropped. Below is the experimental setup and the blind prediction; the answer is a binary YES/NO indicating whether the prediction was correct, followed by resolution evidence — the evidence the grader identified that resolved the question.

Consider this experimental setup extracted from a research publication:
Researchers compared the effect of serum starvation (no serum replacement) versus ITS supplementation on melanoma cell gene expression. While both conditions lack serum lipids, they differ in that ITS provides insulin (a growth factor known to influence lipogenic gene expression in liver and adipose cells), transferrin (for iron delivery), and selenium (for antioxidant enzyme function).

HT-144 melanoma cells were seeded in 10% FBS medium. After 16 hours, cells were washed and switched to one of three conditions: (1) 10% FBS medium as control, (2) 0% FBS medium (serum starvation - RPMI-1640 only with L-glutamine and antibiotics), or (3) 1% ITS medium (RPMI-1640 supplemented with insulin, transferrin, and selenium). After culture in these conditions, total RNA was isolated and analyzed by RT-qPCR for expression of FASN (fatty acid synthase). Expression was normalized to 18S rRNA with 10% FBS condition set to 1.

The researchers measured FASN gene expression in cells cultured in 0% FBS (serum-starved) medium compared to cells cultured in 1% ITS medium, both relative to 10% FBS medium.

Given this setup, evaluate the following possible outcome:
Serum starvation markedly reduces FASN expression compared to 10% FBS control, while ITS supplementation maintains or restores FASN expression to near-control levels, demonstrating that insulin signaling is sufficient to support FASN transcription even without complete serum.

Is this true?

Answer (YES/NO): NO